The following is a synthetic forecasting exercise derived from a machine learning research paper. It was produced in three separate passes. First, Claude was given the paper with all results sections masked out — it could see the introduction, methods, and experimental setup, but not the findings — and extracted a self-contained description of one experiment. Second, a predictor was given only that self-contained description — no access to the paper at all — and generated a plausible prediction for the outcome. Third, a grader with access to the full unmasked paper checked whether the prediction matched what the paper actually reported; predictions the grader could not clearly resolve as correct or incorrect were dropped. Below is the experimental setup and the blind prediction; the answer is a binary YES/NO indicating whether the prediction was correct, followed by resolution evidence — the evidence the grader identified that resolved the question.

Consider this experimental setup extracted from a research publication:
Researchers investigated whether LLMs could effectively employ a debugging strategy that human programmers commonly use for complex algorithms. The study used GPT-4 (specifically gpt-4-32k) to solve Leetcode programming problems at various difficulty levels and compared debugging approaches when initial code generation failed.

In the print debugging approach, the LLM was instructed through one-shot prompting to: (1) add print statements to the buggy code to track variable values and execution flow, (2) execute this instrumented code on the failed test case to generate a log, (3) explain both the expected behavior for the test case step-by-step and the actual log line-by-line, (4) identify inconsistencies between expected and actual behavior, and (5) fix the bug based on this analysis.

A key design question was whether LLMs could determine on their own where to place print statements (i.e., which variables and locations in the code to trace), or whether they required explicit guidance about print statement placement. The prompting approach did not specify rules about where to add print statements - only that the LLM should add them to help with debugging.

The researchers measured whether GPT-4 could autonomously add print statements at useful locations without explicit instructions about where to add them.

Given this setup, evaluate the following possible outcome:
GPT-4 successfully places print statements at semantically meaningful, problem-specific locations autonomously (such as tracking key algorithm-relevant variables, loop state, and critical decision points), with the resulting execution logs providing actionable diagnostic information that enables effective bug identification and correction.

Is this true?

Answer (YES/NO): YES